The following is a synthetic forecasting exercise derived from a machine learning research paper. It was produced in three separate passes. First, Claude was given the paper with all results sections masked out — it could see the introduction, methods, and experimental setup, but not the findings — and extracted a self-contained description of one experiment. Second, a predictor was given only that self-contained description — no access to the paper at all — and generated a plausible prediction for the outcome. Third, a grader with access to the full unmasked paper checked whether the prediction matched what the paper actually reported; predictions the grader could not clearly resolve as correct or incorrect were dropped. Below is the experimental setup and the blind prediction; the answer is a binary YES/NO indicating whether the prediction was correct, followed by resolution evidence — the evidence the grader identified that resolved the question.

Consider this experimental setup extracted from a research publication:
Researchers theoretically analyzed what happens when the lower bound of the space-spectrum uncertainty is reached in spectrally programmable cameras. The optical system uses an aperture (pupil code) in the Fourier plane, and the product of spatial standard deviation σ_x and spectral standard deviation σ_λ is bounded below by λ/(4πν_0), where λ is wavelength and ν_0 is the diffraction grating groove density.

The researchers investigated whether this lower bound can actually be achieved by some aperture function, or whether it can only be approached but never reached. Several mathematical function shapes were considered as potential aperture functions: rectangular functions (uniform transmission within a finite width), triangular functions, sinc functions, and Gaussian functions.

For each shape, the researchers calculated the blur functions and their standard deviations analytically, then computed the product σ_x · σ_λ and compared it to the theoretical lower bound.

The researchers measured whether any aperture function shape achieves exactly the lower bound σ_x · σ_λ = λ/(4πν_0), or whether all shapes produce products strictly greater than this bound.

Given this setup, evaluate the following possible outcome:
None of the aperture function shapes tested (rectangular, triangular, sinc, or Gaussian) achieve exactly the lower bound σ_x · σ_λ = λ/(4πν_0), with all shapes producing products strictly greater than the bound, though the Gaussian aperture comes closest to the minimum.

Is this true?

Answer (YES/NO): NO